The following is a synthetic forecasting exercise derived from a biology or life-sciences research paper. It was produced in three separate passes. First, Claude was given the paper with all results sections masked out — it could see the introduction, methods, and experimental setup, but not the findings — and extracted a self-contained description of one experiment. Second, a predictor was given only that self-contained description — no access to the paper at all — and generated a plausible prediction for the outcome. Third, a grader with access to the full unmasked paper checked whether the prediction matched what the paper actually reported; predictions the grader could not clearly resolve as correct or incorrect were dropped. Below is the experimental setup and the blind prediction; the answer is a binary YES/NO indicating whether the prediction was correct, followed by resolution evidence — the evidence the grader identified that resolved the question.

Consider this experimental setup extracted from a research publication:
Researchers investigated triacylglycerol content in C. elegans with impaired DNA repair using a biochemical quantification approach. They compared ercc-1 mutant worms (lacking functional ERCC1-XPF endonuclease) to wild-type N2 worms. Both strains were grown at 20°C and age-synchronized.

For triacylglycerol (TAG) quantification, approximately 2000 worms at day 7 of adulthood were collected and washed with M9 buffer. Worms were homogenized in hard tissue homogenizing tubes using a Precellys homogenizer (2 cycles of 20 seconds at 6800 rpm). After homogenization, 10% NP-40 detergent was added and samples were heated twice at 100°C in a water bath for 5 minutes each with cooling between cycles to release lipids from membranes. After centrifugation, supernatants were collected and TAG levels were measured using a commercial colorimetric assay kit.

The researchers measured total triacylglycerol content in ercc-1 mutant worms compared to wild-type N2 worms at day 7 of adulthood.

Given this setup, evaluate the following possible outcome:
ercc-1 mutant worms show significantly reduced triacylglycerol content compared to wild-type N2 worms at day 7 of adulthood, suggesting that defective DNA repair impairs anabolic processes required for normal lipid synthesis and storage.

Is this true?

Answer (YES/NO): NO